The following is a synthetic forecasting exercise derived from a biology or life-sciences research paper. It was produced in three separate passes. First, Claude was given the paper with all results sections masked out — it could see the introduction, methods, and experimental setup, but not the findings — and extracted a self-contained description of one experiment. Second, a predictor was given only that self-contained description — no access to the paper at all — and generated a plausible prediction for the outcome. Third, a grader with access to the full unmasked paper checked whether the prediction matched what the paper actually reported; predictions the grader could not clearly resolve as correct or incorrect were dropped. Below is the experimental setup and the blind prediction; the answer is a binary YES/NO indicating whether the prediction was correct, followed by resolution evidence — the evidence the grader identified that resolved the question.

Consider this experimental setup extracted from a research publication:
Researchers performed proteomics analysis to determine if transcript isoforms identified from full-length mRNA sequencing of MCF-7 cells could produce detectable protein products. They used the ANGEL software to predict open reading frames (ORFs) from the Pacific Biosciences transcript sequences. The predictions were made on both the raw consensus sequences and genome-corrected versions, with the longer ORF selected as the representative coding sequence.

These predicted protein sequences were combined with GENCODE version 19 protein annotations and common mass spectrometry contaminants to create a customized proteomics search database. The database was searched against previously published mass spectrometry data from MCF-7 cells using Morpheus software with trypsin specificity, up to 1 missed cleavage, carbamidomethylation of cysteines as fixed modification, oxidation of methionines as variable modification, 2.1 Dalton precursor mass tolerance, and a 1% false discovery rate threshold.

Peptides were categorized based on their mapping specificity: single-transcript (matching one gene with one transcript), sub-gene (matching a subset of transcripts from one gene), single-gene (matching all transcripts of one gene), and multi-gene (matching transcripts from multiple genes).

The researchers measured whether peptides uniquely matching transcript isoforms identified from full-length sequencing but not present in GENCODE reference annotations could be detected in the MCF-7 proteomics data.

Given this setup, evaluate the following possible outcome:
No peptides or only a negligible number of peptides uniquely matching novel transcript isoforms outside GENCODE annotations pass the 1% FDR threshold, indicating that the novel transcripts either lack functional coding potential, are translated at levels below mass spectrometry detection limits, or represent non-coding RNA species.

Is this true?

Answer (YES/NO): NO